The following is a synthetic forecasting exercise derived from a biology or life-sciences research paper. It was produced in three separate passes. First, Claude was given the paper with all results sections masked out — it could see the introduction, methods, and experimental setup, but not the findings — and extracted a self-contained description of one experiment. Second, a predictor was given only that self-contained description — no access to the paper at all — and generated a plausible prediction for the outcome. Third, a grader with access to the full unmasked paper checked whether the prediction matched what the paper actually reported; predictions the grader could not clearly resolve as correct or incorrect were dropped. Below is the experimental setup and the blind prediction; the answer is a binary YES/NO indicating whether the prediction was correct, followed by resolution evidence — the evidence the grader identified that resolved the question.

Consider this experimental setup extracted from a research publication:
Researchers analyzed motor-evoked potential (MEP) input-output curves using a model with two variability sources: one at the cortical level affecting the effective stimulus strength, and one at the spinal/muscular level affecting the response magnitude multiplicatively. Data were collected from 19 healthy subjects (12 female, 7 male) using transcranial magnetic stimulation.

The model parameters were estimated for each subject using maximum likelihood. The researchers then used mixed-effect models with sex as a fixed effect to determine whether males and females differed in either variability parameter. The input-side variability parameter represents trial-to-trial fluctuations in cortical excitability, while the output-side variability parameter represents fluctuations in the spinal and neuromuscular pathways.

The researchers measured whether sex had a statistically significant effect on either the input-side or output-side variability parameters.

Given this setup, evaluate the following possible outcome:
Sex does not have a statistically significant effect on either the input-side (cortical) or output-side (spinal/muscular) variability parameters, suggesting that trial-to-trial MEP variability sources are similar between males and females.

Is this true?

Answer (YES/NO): YES